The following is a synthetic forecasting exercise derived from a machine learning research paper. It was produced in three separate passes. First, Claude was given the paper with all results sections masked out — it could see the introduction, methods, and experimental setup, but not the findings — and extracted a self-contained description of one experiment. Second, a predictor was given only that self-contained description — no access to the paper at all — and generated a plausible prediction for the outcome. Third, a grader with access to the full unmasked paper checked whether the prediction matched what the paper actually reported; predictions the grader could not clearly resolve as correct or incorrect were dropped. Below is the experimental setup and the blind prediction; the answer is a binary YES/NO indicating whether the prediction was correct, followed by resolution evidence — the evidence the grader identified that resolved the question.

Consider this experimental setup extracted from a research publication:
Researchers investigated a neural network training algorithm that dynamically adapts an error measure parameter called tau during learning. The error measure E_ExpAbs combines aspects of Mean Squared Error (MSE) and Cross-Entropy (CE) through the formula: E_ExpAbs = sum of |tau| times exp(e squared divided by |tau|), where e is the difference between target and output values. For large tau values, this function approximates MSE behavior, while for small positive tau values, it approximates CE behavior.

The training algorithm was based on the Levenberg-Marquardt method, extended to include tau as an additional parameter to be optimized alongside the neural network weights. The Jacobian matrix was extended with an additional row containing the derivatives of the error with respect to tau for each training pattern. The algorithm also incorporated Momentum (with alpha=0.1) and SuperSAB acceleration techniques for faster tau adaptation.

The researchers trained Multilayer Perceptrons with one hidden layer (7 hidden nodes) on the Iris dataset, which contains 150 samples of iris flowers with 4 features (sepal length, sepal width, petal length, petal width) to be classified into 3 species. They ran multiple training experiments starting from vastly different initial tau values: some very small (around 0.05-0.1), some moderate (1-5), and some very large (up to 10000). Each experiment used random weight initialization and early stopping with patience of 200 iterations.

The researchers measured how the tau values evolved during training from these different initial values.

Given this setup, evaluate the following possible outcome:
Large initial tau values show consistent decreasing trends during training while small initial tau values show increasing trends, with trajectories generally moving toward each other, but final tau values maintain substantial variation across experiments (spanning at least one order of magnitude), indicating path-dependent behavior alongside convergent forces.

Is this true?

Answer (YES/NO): NO